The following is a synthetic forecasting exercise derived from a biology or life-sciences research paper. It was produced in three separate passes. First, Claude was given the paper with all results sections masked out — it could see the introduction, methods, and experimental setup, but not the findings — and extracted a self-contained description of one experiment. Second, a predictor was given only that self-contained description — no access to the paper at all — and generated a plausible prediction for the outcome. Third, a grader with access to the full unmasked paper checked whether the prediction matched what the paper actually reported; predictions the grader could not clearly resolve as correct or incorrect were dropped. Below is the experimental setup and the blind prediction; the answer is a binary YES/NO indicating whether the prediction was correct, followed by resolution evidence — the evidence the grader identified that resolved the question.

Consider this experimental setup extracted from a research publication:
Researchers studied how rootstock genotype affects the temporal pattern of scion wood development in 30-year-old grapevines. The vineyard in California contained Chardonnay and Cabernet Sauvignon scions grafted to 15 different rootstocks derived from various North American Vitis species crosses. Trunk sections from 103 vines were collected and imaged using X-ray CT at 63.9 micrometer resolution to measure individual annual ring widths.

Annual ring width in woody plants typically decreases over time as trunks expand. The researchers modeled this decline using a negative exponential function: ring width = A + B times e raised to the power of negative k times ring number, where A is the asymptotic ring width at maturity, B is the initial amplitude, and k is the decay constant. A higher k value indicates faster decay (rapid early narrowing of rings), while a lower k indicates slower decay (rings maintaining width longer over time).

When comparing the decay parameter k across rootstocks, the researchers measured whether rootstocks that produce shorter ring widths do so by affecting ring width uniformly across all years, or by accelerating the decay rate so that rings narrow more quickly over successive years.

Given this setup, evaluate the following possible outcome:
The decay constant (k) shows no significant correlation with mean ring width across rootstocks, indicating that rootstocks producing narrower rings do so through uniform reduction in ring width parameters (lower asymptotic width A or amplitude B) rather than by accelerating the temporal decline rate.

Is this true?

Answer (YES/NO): NO